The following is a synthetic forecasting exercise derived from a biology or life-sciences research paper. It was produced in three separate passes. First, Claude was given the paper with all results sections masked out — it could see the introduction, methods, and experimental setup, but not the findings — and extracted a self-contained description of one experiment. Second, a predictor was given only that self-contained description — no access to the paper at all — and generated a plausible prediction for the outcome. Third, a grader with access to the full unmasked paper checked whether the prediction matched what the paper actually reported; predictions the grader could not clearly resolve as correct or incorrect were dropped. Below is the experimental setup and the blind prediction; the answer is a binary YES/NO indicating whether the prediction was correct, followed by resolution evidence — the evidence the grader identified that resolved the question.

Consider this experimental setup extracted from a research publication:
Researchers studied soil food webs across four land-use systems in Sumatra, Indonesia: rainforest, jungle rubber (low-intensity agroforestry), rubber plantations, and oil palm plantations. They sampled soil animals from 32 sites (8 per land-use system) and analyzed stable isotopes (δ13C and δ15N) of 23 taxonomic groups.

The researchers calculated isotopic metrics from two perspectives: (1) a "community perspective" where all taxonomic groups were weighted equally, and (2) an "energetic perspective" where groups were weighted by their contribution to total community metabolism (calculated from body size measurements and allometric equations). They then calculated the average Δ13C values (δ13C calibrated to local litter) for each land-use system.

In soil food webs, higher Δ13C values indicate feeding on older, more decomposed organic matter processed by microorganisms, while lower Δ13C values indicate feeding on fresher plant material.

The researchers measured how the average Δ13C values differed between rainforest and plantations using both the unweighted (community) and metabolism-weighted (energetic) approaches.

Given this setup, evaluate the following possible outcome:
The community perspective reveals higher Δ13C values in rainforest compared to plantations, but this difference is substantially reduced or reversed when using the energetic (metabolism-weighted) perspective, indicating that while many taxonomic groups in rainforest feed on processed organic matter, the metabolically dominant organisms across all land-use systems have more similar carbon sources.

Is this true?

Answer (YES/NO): YES